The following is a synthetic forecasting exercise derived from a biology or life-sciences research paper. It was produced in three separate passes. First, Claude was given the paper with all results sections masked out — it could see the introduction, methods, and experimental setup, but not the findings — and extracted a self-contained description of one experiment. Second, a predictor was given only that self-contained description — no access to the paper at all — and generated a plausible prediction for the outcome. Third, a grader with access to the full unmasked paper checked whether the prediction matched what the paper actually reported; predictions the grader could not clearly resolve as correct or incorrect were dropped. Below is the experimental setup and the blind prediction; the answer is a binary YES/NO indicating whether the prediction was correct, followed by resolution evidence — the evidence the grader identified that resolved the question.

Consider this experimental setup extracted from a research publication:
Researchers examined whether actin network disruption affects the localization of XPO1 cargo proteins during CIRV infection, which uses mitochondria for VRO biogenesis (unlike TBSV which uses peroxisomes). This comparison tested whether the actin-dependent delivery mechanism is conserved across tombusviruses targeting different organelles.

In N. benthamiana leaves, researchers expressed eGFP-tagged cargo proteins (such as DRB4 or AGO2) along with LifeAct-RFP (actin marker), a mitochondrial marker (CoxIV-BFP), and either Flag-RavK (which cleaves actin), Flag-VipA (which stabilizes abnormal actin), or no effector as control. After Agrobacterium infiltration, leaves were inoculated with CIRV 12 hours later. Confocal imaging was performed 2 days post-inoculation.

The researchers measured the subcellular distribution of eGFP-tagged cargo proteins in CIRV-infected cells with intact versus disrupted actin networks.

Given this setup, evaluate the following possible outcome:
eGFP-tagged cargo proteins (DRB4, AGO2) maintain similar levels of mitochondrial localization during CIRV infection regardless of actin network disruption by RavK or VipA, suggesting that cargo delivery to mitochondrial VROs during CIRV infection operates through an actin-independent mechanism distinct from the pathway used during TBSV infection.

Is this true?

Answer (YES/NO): NO